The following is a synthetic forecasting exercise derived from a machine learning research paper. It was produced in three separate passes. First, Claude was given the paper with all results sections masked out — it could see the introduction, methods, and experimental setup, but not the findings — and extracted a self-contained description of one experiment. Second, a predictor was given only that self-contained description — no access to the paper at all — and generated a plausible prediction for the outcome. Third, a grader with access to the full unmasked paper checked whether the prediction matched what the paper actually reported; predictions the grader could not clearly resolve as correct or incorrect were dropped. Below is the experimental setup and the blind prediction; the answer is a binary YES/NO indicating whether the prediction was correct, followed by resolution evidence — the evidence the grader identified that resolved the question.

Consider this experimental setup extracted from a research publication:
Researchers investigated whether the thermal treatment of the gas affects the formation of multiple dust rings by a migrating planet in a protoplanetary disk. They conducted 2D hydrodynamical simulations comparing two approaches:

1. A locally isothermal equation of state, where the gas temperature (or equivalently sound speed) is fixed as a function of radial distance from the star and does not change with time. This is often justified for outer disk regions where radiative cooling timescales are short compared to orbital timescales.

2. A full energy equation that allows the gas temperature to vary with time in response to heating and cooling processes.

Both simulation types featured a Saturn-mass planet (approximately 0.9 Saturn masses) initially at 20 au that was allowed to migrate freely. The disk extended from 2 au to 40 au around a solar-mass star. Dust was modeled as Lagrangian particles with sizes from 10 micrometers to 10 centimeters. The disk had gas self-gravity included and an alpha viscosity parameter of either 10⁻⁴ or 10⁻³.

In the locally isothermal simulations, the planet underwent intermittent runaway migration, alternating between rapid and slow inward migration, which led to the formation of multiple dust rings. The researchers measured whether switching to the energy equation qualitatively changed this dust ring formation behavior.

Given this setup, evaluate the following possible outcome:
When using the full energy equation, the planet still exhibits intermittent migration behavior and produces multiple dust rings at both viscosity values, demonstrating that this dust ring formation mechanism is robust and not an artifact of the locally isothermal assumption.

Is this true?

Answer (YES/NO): NO